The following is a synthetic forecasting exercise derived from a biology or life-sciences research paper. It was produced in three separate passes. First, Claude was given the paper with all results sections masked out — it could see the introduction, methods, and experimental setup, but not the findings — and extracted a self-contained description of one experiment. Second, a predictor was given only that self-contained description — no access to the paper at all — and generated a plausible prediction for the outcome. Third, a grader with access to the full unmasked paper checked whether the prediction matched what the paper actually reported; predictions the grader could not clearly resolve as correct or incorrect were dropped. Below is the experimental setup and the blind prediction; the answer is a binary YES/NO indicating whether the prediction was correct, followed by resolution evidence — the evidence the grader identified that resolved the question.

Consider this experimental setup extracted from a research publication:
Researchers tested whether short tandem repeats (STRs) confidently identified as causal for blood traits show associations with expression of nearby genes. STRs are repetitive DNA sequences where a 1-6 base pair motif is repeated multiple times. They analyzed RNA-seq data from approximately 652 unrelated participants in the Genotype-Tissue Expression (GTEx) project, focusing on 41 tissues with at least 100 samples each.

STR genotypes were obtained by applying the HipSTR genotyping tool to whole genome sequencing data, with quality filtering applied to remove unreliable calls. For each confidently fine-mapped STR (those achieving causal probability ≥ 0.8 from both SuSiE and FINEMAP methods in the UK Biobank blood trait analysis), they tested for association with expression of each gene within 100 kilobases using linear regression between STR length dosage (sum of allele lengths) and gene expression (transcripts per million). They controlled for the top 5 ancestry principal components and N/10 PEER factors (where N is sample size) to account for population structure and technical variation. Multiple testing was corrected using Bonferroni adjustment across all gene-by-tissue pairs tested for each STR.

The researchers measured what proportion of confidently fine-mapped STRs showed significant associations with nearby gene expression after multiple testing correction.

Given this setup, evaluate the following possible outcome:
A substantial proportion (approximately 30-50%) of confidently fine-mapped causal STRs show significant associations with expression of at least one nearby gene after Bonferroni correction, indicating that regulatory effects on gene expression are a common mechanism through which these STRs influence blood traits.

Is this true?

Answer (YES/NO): NO